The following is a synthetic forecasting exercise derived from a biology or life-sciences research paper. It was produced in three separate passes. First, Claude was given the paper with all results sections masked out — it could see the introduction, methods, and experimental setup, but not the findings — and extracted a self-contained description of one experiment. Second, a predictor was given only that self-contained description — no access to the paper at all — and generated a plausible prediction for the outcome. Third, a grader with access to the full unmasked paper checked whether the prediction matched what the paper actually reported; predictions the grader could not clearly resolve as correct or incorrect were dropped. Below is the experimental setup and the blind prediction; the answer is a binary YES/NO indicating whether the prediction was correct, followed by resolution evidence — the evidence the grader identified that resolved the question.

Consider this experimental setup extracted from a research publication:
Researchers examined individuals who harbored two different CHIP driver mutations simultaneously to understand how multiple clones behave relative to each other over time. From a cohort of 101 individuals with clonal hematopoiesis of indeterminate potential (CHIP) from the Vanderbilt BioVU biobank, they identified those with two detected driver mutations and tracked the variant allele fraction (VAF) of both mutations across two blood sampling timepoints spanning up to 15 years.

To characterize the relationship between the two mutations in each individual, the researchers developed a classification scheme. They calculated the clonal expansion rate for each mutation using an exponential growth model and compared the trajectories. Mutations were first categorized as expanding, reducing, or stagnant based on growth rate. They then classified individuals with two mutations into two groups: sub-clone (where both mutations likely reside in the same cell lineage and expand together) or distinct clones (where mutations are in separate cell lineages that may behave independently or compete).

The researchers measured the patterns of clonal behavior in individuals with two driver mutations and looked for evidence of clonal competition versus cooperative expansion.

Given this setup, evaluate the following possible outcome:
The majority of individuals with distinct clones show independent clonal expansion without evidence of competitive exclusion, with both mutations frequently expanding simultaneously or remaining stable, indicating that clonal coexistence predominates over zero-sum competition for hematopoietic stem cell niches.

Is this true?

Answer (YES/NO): NO